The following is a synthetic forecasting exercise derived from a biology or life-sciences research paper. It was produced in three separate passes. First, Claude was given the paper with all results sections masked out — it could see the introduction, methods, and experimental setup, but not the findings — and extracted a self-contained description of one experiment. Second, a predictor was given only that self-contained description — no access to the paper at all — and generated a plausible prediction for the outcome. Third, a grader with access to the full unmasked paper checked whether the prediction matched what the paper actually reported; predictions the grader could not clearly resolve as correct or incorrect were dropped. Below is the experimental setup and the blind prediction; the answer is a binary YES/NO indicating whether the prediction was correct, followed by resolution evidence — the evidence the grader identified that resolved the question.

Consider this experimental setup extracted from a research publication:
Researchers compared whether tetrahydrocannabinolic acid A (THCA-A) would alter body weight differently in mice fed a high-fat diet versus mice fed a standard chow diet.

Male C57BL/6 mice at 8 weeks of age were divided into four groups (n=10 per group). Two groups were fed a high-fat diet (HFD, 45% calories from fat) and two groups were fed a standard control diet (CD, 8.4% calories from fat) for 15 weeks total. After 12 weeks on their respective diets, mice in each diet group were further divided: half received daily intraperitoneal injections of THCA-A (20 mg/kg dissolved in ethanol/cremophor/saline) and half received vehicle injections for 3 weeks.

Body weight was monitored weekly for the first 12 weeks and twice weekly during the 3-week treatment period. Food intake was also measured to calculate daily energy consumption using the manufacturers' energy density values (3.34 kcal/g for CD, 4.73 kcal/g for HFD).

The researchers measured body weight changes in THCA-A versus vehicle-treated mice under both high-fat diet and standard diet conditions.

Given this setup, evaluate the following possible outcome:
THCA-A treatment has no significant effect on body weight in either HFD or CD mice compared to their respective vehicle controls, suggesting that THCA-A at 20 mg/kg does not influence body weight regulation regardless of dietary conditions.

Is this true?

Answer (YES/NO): NO